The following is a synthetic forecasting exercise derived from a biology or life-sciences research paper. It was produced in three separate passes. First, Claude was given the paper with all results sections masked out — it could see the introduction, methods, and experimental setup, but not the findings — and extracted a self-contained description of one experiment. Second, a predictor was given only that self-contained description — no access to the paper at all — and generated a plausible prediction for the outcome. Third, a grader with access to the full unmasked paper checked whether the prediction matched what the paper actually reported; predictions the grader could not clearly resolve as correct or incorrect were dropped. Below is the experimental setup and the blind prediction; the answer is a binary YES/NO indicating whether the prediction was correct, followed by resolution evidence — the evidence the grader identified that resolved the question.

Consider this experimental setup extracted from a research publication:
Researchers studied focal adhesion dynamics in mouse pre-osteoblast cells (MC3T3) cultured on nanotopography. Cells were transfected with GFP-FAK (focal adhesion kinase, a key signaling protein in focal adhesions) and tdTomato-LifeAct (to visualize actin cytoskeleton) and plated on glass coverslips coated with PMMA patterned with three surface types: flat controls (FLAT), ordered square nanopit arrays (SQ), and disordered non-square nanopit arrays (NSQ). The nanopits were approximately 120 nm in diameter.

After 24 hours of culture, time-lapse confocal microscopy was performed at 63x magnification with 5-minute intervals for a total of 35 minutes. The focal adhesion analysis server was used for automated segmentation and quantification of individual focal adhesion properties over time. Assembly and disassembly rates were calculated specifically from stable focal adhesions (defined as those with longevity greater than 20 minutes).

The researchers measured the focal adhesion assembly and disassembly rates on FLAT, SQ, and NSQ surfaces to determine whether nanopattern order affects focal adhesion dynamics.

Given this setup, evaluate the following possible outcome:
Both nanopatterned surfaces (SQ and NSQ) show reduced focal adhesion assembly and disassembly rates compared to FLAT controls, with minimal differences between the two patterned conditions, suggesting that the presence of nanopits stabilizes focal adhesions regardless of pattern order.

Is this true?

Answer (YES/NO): NO